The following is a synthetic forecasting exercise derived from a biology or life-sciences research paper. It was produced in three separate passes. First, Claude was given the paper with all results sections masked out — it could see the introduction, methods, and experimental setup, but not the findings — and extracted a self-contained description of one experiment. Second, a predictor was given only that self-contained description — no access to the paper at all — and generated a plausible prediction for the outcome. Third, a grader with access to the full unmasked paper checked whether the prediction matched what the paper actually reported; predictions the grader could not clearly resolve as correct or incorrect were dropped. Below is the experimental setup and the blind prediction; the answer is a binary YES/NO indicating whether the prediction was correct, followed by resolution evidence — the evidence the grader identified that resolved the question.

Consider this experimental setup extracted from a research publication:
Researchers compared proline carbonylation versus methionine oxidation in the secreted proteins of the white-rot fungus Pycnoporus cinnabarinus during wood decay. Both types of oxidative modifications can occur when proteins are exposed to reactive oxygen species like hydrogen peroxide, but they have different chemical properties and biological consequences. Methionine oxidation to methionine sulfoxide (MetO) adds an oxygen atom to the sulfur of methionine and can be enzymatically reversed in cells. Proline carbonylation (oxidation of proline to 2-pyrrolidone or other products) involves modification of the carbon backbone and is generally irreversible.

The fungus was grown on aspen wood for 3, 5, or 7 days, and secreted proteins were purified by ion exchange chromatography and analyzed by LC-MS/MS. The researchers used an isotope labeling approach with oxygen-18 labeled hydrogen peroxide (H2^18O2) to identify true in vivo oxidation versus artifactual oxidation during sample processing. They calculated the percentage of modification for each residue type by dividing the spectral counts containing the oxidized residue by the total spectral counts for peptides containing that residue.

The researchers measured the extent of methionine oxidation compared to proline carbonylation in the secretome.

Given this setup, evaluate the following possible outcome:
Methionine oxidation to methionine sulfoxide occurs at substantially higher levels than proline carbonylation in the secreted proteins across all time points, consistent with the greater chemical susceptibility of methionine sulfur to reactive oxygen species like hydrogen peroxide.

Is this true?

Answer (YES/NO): YES